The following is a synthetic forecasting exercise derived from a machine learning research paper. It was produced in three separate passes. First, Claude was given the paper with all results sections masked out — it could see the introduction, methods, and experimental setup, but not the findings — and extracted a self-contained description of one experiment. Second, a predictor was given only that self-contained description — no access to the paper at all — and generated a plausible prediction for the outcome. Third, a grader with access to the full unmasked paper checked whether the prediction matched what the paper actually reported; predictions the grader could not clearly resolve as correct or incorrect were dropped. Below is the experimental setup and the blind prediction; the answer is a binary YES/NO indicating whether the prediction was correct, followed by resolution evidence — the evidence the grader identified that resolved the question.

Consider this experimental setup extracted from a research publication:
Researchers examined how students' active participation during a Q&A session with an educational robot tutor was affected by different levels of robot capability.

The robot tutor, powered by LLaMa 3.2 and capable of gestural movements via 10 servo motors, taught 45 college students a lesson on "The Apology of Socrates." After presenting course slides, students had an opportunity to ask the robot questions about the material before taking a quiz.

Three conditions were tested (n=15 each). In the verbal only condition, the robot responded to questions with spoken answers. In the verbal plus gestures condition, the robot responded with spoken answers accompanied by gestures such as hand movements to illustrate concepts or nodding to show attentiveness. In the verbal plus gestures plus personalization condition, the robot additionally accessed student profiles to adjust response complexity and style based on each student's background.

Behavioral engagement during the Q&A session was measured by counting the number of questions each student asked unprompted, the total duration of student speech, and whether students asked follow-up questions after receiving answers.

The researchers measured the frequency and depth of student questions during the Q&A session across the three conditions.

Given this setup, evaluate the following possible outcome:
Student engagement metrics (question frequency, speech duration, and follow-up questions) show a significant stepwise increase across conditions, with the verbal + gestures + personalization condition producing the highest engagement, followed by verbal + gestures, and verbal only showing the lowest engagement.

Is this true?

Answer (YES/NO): YES